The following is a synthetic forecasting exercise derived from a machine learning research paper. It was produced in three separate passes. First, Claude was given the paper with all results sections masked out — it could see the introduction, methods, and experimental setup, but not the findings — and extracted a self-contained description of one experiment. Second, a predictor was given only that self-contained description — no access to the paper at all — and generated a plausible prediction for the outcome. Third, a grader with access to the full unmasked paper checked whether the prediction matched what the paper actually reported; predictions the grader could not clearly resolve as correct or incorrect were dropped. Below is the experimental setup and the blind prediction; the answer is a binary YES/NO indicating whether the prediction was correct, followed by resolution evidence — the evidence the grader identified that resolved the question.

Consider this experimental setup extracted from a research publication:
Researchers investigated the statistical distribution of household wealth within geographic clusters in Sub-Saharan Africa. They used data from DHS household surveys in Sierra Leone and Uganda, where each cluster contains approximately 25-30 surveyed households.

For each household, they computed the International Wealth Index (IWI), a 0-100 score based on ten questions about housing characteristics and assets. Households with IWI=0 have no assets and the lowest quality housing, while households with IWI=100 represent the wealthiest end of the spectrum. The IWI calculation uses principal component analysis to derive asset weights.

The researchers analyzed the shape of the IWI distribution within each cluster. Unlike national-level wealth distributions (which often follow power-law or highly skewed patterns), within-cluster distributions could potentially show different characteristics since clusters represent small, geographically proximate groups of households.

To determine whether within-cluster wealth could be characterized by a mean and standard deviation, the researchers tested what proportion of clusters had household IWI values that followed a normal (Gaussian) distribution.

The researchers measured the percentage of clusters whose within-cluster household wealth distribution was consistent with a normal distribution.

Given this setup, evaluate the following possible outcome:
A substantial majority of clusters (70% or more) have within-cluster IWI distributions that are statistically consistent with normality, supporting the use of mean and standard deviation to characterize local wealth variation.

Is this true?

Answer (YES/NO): YES